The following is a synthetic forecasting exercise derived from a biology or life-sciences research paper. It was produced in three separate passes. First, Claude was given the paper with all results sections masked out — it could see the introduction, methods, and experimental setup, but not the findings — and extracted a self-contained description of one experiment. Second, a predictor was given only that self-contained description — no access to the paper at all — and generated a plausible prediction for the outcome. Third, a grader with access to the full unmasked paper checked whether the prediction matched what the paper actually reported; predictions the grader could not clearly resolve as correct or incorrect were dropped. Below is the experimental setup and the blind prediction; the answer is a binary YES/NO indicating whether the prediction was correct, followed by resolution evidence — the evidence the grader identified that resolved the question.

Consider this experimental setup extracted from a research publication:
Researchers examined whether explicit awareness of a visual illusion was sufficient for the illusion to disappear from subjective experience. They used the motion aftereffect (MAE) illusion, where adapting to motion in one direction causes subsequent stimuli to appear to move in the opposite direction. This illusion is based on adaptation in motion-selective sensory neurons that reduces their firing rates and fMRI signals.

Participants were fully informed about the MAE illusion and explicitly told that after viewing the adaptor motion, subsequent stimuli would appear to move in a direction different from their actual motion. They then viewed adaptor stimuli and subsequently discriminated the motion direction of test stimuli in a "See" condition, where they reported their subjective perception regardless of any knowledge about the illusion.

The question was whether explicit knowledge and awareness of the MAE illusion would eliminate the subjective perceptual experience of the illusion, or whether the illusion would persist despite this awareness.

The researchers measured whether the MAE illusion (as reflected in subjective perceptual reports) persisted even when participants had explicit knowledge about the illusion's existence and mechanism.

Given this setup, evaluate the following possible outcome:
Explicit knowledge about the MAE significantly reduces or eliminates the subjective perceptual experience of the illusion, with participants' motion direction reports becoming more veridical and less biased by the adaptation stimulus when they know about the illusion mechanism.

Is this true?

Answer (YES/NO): NO